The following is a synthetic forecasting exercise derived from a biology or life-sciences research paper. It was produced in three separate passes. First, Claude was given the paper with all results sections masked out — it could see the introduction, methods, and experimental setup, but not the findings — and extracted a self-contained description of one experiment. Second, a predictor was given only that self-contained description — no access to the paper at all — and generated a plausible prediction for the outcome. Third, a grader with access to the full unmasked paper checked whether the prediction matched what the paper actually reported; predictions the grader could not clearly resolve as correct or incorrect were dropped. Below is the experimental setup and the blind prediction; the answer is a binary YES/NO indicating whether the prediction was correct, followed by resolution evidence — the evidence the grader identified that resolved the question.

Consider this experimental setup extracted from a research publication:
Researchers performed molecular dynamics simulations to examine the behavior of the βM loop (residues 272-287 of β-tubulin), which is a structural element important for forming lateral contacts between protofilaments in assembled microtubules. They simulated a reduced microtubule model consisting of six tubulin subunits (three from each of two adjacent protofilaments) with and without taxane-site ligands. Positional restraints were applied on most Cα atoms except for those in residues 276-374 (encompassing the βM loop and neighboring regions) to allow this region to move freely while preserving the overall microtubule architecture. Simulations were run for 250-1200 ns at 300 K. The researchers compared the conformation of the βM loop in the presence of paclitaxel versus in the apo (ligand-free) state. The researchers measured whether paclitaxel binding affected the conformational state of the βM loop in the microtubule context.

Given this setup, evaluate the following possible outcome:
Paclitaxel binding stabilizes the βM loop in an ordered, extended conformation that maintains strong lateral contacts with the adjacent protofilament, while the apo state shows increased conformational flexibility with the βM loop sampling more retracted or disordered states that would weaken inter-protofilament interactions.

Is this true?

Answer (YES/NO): NO